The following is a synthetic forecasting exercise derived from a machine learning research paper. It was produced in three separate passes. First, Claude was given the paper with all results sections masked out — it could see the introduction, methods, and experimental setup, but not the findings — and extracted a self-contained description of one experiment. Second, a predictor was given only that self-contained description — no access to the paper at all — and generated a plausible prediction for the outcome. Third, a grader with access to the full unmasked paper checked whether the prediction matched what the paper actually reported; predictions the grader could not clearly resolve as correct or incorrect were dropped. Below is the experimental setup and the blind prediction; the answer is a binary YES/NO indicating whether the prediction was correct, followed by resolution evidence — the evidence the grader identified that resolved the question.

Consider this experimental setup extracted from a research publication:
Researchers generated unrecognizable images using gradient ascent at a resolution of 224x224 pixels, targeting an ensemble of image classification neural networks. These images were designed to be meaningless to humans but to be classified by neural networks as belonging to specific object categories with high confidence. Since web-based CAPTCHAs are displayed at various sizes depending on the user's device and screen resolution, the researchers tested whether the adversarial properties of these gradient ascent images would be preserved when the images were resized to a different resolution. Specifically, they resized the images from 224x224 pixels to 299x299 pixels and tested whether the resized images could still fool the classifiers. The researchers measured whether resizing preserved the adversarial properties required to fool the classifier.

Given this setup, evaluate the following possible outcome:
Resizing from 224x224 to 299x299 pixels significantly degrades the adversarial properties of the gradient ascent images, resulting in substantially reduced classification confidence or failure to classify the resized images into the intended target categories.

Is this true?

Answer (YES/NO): YES